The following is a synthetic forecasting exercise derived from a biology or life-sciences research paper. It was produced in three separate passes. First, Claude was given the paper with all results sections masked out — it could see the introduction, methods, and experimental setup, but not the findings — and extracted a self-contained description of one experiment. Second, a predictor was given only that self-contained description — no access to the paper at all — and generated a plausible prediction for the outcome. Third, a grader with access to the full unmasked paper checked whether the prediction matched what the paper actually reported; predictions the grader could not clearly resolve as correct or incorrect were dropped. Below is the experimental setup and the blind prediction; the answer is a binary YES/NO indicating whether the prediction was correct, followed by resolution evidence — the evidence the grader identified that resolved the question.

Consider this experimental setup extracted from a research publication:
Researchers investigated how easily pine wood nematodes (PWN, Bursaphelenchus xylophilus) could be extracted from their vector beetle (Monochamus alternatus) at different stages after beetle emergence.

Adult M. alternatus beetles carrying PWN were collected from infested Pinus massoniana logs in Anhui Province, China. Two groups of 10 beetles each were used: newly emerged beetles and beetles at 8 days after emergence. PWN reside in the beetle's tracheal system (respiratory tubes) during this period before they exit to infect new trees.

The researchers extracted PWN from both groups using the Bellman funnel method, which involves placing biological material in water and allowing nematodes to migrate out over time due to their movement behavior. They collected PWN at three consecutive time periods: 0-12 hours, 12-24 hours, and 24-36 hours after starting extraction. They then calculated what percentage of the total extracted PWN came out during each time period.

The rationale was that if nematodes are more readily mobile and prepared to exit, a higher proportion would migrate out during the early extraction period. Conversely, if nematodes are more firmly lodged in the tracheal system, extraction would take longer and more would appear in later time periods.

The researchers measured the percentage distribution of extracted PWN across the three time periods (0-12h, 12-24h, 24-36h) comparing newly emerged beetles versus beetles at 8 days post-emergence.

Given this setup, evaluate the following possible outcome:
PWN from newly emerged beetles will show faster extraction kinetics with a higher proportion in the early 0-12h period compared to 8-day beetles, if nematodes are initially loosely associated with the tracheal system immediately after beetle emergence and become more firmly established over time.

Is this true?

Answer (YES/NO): NO